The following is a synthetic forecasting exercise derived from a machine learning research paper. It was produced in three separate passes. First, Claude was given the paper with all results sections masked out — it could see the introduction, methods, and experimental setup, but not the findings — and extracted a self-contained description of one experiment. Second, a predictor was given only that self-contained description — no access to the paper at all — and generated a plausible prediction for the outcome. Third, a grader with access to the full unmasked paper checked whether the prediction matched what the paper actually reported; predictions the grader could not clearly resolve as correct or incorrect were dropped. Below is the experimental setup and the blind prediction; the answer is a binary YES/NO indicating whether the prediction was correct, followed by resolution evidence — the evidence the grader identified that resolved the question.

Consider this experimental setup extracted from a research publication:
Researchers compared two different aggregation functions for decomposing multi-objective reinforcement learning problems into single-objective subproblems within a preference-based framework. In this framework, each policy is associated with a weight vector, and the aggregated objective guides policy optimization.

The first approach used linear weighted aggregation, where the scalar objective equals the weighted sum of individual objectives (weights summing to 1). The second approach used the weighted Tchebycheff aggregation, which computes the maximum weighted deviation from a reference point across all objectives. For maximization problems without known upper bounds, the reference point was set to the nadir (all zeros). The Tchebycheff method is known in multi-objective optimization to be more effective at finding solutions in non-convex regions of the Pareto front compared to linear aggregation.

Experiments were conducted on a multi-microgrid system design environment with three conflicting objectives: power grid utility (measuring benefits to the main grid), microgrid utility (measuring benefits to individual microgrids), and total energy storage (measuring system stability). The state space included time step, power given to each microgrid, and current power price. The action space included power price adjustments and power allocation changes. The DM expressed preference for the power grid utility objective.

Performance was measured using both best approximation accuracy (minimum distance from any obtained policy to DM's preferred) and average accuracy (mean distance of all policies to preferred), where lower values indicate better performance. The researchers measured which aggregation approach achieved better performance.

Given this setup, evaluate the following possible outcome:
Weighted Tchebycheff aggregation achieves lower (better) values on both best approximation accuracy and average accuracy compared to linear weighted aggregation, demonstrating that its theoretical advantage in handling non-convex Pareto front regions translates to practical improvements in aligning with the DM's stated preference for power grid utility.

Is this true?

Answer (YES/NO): NO